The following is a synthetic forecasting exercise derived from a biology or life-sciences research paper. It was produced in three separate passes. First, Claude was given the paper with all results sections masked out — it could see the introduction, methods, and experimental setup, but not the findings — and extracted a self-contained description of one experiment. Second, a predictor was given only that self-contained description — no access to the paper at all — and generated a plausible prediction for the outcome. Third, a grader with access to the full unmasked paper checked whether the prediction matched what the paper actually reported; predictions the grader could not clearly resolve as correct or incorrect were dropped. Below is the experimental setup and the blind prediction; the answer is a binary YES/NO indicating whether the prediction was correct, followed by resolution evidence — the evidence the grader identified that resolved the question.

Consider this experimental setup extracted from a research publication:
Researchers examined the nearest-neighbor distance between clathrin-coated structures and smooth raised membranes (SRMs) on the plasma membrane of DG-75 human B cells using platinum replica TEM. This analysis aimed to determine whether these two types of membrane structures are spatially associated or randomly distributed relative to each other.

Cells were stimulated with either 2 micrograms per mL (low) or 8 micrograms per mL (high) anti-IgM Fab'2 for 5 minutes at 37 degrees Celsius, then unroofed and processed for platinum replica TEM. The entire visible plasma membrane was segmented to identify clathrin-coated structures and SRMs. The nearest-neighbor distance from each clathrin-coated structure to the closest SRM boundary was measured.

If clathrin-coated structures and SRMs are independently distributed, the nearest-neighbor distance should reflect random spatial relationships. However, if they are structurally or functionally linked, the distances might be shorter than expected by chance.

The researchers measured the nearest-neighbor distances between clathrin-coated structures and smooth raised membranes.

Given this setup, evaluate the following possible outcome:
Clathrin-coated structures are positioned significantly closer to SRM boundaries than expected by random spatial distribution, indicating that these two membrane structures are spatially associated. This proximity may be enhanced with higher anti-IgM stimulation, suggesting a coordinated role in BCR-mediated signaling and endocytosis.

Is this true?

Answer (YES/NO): YES